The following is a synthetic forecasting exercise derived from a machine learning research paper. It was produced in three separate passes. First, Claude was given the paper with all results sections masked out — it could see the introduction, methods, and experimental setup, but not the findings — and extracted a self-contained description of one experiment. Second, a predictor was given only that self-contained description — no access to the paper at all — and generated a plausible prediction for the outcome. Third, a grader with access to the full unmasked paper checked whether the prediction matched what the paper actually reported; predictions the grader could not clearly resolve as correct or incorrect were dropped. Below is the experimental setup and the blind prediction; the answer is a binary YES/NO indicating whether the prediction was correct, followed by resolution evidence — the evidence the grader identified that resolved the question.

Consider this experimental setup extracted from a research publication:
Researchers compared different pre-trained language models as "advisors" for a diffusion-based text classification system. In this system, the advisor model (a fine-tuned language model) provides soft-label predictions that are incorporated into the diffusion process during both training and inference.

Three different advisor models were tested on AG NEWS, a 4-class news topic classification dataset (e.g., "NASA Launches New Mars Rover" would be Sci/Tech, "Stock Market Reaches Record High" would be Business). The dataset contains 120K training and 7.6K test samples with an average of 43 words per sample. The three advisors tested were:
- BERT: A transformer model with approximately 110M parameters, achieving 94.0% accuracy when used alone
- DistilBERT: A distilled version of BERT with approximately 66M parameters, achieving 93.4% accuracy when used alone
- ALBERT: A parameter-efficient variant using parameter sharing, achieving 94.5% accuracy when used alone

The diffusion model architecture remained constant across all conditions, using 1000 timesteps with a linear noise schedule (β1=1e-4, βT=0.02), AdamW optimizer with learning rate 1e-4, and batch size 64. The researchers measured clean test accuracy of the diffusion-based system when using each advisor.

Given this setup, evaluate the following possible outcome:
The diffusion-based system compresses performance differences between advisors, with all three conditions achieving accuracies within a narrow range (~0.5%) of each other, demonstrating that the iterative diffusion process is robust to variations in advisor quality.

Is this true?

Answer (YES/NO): NO